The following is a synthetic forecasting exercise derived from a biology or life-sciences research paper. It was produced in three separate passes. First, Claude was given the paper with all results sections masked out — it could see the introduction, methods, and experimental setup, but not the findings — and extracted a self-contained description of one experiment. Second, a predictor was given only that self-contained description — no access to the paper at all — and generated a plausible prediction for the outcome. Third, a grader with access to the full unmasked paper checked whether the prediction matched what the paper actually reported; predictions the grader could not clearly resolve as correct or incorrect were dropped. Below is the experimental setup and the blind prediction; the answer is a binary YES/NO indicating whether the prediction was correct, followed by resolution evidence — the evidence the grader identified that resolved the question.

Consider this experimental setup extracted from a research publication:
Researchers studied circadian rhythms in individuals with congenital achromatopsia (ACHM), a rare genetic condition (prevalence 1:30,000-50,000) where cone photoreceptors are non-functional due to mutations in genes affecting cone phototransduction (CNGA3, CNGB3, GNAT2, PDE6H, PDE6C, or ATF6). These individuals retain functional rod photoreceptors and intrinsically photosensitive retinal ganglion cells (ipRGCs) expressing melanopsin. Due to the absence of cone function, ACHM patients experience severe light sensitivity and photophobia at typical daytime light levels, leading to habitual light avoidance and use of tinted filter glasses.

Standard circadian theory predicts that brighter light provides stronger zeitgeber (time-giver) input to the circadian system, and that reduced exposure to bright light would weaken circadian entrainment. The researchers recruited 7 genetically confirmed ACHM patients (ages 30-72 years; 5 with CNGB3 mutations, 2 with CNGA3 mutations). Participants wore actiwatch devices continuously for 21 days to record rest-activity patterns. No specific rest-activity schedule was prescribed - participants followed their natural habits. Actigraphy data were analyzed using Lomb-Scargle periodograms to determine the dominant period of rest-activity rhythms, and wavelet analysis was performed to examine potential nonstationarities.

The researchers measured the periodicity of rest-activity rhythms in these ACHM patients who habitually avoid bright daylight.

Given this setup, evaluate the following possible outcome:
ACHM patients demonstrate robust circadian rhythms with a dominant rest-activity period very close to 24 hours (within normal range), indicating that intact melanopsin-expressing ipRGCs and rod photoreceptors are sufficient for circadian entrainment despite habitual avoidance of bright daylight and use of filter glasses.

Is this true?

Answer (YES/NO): YES